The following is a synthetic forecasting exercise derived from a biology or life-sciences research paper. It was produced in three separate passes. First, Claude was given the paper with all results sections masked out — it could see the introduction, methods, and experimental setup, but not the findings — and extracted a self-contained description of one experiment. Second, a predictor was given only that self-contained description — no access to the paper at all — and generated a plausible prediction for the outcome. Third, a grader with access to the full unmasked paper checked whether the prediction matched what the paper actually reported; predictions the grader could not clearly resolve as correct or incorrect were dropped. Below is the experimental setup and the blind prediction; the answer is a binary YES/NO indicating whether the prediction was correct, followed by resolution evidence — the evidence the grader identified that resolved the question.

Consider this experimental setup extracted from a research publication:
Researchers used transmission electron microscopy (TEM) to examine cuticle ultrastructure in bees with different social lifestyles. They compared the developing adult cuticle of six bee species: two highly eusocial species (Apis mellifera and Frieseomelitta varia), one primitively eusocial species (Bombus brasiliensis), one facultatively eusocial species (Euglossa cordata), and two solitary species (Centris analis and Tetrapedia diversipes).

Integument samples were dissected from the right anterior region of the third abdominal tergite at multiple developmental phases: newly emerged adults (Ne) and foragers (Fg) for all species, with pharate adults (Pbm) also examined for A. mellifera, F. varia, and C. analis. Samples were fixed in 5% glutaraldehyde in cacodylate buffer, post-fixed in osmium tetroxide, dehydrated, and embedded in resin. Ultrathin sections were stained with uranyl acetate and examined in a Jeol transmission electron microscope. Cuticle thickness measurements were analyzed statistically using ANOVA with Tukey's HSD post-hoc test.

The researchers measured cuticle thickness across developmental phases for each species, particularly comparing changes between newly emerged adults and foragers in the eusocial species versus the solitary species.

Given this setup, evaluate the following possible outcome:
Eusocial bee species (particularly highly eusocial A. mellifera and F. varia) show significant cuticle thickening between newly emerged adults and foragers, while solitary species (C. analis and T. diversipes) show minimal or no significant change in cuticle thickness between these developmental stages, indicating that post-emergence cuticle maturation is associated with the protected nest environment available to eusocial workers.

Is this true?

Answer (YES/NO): NO